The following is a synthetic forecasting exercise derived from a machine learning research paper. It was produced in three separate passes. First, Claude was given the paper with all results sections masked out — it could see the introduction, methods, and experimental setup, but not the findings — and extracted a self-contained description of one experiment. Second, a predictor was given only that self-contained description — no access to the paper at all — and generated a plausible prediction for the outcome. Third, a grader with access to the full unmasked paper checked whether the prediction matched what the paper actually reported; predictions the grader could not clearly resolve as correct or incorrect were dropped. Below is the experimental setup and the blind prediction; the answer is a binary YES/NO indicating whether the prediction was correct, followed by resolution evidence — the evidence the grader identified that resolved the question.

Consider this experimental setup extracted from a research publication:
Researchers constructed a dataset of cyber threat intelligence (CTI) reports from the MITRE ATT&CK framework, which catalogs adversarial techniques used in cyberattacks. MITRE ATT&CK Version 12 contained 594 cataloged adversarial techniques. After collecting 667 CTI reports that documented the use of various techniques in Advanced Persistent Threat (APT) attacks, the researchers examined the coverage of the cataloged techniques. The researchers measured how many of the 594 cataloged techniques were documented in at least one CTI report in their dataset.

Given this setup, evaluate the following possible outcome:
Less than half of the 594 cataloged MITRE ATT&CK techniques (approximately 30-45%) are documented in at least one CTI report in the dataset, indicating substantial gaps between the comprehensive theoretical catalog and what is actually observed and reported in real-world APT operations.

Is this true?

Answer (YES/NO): NO